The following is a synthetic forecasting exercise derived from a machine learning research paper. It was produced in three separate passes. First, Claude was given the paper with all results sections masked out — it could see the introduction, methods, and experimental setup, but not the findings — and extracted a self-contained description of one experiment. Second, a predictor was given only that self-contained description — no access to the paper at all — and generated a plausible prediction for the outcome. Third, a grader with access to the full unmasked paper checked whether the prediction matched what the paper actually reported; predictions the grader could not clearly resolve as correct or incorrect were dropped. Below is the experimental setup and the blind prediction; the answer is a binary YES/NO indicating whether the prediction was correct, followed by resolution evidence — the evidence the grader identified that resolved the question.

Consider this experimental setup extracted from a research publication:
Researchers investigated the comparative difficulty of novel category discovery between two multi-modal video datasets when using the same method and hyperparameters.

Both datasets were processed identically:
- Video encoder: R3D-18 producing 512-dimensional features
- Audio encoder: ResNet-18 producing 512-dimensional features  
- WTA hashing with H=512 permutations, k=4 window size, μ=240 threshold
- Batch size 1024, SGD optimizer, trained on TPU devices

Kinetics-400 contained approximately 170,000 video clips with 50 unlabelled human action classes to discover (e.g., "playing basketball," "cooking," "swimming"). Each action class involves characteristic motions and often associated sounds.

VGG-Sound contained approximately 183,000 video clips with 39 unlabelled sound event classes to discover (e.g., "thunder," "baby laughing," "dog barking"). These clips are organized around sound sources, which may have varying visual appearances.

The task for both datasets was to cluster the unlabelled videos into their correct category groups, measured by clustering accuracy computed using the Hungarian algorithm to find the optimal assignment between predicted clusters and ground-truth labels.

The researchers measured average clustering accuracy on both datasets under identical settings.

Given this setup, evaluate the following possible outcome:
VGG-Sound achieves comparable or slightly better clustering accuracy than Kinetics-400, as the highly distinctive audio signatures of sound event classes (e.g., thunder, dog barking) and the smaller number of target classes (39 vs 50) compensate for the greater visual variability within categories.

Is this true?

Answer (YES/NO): NO